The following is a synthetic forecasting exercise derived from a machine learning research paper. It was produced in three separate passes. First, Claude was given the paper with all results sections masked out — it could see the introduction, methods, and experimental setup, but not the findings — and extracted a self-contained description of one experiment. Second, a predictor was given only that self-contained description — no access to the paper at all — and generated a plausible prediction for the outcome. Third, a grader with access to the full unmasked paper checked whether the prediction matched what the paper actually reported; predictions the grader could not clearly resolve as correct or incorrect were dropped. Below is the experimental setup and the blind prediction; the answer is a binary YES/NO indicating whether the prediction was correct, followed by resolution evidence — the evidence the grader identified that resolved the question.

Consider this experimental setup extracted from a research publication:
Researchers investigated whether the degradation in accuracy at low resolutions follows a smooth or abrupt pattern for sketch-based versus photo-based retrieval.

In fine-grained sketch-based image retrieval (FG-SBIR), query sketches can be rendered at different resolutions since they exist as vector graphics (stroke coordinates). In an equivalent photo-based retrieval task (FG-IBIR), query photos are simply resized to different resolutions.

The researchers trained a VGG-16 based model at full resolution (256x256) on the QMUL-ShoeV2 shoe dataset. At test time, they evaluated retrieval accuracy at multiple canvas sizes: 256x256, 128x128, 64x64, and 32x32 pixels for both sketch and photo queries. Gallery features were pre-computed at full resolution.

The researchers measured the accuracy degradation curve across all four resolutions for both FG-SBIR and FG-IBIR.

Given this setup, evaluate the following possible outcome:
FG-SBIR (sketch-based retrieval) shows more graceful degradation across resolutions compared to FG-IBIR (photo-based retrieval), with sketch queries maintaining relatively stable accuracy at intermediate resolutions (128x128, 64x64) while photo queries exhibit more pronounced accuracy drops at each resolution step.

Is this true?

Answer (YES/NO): YES